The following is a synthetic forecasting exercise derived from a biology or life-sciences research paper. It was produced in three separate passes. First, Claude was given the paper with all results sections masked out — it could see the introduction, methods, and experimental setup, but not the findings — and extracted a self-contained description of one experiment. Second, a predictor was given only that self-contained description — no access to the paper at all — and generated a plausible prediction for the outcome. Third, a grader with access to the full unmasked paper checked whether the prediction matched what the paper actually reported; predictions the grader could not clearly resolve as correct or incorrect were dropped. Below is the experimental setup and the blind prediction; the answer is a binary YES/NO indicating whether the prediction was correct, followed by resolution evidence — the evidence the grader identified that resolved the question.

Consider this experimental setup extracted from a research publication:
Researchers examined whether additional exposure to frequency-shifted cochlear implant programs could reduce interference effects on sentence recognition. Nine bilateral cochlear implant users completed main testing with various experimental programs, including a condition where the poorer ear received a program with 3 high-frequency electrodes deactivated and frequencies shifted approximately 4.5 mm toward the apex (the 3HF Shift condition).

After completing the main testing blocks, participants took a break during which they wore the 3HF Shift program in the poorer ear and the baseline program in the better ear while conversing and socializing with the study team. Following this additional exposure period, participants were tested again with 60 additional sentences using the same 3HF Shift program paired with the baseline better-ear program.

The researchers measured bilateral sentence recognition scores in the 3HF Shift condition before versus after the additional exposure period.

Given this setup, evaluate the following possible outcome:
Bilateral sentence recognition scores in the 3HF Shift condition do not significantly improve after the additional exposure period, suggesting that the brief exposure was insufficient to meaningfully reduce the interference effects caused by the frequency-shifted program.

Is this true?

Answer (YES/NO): NO